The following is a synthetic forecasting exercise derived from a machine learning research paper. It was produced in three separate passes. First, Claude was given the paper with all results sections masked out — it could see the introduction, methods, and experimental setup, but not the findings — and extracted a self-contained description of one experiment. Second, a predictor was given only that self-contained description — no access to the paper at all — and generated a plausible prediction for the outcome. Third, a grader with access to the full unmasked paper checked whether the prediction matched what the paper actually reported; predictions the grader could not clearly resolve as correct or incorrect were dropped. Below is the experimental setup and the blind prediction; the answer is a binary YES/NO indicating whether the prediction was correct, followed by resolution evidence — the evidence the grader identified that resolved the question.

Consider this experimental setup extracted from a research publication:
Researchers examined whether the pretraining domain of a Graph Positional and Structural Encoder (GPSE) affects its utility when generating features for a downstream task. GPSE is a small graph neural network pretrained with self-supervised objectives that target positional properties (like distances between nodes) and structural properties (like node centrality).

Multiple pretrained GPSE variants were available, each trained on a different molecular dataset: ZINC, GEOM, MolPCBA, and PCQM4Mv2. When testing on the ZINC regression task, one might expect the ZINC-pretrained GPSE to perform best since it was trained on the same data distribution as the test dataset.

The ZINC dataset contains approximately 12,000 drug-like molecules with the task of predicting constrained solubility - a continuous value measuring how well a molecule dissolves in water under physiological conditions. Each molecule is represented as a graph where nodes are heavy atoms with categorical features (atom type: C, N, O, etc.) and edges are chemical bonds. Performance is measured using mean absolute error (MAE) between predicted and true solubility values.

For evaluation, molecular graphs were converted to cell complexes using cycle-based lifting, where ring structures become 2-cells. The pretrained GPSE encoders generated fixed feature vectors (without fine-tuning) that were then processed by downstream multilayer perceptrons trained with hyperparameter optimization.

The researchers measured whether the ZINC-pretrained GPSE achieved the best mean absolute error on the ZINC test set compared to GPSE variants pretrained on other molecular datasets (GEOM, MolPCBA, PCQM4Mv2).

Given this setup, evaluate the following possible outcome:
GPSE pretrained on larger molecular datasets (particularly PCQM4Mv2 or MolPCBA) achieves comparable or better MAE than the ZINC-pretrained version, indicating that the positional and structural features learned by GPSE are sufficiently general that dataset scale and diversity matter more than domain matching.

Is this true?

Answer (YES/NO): YES